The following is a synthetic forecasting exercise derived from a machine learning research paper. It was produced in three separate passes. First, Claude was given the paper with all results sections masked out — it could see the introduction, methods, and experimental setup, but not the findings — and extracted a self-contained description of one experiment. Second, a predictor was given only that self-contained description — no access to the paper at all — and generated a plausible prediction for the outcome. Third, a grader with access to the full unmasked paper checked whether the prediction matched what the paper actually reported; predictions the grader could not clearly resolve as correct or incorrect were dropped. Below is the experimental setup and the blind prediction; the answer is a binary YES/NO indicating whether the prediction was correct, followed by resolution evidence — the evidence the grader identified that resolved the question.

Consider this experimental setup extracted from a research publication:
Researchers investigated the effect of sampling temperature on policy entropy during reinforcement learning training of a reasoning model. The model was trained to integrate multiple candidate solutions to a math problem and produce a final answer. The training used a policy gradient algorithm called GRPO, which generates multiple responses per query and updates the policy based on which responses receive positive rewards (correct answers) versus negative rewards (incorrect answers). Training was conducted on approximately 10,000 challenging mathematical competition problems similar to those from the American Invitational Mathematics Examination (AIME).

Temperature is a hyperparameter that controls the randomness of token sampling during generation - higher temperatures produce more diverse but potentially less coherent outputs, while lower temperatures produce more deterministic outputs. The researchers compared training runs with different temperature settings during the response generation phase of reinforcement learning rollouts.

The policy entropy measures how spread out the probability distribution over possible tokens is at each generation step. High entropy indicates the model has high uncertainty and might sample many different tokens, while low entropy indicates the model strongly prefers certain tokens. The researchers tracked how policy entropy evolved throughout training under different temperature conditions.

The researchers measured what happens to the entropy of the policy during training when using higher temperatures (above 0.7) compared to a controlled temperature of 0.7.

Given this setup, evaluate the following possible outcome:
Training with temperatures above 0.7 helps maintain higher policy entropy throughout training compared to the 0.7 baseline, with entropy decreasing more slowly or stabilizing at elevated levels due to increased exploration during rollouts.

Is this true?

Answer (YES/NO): NO